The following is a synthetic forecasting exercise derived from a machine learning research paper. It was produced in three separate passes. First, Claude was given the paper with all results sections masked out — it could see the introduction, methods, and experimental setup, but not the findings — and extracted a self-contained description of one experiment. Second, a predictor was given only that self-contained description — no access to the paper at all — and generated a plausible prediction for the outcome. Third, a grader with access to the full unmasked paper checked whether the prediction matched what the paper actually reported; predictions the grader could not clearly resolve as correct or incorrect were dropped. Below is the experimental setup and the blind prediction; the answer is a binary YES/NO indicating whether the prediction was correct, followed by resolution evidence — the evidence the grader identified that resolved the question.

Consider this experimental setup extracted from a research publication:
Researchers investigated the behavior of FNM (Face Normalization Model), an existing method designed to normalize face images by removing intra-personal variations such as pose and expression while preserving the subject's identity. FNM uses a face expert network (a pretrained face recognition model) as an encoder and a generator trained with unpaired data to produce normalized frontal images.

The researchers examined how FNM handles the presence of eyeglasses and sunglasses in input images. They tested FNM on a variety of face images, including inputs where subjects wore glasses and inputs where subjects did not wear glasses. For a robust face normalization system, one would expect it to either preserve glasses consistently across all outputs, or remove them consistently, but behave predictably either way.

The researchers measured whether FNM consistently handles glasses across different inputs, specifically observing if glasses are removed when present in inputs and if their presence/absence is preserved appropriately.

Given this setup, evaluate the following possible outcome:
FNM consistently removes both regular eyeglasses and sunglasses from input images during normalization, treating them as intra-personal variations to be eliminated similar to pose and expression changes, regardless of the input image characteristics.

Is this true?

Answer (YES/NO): NO